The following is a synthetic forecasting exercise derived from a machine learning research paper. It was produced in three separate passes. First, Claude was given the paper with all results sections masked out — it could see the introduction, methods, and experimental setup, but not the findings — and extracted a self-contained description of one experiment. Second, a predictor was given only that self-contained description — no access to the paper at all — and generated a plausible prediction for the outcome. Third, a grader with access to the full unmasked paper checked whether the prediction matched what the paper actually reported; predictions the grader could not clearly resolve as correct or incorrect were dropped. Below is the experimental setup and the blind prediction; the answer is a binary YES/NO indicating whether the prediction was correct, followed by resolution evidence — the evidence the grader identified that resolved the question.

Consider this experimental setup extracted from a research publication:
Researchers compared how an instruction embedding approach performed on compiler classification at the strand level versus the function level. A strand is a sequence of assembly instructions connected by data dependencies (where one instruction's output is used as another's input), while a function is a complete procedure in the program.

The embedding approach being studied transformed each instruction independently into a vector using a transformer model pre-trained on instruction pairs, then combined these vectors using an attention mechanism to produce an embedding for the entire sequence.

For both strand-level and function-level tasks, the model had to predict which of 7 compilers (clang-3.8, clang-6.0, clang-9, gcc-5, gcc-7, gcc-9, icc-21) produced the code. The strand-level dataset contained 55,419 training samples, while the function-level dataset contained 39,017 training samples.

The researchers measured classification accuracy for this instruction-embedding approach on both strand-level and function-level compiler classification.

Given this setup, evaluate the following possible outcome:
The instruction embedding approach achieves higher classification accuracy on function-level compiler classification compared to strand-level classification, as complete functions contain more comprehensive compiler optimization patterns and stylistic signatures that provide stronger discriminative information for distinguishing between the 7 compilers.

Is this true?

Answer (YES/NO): YES